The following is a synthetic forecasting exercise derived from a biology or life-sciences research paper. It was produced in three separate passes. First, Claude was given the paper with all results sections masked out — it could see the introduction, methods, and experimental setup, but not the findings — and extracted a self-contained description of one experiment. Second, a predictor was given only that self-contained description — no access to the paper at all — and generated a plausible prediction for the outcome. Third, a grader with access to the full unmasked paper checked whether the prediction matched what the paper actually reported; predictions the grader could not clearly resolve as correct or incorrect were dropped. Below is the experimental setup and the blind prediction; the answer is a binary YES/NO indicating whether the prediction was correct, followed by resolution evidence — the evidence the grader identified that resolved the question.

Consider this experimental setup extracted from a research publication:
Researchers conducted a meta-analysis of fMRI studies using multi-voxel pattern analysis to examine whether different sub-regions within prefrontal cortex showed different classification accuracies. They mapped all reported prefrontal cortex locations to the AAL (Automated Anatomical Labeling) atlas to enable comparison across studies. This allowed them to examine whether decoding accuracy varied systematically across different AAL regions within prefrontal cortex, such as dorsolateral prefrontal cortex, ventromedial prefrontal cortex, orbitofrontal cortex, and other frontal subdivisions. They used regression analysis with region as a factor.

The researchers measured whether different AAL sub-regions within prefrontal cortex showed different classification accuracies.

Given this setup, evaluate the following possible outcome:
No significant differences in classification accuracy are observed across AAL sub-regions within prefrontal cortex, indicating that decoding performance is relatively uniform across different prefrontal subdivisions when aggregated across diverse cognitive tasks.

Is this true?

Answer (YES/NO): YES